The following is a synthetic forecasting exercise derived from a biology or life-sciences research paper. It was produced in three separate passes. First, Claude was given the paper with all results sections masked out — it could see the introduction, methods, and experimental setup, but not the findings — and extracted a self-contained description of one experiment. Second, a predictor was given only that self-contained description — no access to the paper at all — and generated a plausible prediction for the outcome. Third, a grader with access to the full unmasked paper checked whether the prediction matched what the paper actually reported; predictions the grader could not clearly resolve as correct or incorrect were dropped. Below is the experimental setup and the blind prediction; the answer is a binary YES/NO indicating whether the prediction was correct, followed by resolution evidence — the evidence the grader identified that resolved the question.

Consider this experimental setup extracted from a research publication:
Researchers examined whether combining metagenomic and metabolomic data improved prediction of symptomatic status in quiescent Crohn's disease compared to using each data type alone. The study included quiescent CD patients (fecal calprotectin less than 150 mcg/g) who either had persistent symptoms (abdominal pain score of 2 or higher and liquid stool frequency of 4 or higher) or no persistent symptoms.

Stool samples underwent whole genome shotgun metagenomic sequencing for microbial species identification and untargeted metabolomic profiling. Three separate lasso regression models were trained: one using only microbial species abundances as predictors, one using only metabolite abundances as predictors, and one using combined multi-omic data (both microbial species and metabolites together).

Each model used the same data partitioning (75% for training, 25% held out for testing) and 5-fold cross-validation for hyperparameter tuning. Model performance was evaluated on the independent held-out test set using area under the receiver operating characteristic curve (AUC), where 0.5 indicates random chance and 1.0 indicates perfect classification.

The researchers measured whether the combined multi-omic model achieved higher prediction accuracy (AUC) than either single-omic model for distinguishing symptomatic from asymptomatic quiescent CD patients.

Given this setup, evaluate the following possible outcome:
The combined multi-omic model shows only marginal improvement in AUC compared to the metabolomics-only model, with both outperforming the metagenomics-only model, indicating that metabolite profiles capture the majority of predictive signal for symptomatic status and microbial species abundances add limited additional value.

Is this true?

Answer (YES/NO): NO